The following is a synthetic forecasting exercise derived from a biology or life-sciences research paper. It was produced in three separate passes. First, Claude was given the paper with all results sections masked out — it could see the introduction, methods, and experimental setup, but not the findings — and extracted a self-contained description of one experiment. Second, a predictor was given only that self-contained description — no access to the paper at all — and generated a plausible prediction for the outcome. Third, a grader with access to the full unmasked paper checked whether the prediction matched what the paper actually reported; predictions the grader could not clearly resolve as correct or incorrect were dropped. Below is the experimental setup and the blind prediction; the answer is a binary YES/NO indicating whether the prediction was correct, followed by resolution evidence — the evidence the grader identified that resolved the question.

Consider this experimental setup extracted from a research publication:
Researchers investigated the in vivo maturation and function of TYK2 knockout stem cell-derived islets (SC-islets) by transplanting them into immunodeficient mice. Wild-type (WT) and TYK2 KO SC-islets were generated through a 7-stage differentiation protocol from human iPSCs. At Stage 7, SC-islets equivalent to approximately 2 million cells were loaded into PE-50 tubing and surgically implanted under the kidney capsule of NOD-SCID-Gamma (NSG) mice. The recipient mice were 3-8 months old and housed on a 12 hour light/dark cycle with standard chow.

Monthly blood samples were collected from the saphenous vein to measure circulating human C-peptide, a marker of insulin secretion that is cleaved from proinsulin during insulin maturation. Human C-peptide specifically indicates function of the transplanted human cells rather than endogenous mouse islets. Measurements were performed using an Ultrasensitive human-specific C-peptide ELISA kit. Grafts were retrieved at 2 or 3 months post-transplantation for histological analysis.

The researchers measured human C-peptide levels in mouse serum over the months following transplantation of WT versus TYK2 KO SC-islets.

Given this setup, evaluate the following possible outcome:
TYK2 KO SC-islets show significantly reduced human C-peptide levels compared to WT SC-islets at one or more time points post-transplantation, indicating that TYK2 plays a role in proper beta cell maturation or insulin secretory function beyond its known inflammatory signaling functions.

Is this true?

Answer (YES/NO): NO